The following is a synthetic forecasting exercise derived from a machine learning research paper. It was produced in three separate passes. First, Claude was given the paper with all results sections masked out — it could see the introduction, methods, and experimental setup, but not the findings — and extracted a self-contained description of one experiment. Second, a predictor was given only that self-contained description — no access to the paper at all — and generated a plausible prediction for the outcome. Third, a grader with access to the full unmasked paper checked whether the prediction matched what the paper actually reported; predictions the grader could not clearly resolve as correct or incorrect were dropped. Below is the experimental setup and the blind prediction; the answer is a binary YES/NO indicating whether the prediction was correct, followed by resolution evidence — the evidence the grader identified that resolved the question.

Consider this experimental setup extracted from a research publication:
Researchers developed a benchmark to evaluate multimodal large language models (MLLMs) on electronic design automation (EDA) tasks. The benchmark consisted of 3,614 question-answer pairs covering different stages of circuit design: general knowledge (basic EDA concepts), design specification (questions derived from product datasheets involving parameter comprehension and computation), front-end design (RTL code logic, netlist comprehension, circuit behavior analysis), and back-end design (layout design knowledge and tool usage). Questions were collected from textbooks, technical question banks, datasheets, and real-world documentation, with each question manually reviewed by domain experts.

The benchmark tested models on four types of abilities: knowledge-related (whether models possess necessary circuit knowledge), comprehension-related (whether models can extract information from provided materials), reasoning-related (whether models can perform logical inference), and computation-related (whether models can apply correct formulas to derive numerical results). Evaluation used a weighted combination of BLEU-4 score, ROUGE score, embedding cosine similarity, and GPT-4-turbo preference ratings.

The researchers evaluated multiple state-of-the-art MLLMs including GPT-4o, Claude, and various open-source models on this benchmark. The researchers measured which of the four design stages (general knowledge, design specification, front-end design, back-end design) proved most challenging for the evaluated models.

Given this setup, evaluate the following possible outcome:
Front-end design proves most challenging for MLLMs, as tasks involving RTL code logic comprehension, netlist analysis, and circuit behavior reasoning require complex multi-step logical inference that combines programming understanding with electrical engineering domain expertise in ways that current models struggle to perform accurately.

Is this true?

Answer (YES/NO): NO